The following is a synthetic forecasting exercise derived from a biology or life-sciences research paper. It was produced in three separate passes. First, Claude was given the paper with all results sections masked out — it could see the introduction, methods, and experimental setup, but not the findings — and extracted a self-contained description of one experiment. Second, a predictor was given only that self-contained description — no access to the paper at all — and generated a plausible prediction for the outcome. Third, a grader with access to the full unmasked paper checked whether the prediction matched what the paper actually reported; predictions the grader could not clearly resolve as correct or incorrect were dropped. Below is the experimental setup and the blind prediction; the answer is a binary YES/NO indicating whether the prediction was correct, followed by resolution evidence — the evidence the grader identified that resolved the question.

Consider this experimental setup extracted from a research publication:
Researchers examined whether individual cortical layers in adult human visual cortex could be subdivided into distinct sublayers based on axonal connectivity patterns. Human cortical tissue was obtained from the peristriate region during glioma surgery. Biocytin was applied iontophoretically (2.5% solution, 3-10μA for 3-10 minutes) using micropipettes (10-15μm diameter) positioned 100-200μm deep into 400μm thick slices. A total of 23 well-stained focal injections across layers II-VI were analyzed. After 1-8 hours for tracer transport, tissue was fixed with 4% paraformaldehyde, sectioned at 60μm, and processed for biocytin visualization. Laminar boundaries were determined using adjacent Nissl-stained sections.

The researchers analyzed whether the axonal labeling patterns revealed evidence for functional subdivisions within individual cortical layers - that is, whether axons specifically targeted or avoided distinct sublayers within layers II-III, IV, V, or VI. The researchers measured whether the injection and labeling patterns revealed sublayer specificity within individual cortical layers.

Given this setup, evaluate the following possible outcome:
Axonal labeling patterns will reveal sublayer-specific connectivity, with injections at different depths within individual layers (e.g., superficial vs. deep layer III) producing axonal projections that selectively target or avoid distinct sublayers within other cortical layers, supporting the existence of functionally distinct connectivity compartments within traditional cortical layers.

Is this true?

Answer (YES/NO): NO